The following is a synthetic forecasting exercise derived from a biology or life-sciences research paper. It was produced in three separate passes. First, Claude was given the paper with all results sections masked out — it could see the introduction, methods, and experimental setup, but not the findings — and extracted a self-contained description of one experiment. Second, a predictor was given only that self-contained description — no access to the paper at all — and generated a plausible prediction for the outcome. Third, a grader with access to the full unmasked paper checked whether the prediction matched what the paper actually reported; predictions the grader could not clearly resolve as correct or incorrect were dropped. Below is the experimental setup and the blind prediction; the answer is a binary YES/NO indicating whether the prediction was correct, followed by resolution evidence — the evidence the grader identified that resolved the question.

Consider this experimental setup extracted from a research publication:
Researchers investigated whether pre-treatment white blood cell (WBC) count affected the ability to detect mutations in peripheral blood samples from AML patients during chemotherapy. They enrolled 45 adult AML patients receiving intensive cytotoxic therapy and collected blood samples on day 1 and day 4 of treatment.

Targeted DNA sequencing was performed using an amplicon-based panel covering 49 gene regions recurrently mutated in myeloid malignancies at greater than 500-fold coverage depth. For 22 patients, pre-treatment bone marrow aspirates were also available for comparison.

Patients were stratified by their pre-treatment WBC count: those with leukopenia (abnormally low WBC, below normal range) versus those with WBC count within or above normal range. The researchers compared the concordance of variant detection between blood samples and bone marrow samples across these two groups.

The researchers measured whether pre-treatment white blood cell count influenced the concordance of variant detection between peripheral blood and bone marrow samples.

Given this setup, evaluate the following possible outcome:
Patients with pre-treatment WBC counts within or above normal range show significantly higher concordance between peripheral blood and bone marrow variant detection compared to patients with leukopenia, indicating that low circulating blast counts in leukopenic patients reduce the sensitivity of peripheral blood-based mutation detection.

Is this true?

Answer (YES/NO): YES